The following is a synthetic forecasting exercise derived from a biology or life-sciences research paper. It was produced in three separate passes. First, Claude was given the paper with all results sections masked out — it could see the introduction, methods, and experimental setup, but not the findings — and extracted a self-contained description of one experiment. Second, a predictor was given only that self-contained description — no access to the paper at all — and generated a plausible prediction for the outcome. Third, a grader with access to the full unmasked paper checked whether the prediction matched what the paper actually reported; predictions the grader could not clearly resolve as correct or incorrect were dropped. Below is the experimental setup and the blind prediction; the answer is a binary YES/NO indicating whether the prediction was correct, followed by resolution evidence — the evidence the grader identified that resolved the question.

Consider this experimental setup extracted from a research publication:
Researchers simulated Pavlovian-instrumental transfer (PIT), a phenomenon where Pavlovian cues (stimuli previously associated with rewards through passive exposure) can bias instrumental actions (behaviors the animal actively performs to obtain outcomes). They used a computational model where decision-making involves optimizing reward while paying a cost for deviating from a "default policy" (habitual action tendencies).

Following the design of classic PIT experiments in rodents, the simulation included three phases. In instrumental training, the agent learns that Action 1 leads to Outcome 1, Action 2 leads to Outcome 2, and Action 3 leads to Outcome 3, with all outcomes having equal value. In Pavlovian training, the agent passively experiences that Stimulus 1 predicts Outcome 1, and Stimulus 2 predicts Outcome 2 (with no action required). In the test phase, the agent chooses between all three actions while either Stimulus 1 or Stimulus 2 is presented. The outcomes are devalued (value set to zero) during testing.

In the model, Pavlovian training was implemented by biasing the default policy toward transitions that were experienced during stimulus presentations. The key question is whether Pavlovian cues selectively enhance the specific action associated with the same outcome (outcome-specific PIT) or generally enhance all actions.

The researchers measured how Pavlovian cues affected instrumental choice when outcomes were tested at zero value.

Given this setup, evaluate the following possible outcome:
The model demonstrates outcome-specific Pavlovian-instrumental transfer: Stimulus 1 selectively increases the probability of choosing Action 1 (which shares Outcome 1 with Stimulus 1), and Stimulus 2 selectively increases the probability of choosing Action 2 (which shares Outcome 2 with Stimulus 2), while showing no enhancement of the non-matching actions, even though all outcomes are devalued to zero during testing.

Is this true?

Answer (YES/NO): YES